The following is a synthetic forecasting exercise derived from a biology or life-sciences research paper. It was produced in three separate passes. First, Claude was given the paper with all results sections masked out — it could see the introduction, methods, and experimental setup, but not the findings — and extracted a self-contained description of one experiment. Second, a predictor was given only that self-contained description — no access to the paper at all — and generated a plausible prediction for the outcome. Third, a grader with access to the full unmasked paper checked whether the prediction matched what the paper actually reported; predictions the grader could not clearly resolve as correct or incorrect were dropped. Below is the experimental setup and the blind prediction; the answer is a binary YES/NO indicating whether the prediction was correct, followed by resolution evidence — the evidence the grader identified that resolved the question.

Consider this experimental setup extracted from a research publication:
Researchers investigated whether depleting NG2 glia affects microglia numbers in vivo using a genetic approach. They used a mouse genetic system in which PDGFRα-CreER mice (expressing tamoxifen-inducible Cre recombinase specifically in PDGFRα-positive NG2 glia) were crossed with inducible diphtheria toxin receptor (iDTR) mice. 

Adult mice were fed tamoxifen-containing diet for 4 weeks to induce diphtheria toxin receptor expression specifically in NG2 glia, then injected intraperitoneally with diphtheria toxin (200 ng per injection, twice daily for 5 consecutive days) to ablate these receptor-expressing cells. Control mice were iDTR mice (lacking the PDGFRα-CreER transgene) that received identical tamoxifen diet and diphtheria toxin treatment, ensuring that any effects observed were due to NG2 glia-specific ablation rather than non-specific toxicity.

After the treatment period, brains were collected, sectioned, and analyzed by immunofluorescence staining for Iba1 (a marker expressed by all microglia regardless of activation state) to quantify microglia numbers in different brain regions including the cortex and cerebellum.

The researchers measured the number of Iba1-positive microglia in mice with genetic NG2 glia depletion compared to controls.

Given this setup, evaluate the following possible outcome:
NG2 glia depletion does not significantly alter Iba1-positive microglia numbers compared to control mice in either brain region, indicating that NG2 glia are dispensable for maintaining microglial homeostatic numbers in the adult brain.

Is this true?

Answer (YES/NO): YES